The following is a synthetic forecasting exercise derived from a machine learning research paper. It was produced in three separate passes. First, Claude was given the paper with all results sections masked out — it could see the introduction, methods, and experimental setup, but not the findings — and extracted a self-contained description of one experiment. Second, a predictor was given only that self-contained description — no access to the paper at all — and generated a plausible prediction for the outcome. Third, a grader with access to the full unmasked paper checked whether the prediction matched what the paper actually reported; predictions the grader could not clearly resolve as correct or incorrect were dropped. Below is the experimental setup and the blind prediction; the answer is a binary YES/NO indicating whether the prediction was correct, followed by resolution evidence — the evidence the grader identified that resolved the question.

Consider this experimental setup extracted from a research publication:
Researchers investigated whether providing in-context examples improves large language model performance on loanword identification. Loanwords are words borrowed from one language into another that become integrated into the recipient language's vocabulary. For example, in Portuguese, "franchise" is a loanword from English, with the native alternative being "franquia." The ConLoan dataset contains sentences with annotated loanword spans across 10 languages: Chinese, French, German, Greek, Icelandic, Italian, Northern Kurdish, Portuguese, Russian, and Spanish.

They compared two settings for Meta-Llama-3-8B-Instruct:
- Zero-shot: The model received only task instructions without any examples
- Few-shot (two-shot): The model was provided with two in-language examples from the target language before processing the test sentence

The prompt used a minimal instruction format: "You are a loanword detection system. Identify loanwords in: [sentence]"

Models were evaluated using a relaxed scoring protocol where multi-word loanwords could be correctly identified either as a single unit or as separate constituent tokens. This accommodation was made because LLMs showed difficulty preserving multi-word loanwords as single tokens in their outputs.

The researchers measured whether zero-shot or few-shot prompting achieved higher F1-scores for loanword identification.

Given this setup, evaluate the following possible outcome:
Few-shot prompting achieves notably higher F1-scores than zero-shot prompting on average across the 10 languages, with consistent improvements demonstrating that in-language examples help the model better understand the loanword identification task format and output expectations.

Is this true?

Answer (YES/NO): NO